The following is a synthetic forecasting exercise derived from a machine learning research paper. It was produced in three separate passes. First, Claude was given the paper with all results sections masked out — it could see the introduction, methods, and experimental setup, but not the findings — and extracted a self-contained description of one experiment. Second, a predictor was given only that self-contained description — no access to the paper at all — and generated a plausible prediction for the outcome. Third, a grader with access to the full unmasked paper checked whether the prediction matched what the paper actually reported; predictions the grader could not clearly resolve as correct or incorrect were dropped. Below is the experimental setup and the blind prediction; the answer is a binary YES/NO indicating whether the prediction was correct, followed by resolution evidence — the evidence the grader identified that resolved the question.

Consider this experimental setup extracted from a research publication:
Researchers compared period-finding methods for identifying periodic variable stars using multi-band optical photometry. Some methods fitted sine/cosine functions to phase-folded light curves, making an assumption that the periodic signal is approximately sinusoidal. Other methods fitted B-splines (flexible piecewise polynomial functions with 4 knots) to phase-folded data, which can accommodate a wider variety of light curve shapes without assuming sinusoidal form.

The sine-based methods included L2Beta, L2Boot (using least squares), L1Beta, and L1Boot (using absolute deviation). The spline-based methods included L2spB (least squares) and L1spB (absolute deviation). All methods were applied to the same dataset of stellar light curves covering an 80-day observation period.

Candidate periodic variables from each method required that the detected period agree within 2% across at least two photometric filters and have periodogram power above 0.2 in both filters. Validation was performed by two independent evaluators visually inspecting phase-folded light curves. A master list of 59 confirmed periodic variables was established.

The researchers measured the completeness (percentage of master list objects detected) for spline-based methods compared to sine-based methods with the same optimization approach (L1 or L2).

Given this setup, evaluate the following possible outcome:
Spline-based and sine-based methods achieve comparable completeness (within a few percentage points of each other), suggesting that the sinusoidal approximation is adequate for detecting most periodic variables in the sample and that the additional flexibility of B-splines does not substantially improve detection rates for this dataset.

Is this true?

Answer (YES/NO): NO